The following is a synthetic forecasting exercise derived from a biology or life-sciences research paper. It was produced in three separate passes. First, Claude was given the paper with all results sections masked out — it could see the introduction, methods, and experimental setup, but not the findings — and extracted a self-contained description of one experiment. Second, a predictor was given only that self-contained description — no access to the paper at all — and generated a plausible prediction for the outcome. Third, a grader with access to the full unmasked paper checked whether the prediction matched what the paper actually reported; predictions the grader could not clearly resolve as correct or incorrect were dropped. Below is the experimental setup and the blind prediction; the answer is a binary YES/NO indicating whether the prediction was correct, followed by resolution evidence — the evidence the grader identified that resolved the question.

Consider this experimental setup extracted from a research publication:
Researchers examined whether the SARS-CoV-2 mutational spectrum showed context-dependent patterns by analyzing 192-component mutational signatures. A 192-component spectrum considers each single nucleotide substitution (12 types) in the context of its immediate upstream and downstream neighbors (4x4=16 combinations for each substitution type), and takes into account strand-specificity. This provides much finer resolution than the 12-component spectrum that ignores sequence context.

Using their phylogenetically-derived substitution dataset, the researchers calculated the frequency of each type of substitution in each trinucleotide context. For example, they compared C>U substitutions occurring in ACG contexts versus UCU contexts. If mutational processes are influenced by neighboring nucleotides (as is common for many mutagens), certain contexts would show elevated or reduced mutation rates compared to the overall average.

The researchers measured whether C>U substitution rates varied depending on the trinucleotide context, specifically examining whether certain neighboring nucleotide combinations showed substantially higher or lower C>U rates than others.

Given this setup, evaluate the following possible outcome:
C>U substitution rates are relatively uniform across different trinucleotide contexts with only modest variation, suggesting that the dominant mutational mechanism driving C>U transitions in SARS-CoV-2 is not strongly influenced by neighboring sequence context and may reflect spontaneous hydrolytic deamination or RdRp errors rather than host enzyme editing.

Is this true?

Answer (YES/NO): NO